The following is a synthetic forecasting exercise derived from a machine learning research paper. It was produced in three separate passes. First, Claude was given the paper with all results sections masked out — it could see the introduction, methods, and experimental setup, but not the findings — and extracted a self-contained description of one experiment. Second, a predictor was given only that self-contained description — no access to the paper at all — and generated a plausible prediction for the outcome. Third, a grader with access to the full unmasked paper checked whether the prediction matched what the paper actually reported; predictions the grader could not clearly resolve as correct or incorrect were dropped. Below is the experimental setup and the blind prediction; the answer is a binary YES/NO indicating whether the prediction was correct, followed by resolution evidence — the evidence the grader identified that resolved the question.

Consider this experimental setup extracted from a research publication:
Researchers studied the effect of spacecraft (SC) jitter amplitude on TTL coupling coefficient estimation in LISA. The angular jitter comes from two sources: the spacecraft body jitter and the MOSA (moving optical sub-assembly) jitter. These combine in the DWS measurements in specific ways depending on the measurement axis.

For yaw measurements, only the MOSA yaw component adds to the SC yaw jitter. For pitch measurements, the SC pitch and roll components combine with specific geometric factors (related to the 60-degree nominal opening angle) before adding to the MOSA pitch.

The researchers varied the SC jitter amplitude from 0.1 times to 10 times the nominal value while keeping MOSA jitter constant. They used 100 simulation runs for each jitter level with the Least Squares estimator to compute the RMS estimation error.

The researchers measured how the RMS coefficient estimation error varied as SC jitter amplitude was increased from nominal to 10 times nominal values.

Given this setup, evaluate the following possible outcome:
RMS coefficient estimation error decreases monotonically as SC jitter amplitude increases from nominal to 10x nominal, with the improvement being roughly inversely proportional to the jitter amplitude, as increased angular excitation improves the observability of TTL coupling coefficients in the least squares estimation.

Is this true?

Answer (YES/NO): NO